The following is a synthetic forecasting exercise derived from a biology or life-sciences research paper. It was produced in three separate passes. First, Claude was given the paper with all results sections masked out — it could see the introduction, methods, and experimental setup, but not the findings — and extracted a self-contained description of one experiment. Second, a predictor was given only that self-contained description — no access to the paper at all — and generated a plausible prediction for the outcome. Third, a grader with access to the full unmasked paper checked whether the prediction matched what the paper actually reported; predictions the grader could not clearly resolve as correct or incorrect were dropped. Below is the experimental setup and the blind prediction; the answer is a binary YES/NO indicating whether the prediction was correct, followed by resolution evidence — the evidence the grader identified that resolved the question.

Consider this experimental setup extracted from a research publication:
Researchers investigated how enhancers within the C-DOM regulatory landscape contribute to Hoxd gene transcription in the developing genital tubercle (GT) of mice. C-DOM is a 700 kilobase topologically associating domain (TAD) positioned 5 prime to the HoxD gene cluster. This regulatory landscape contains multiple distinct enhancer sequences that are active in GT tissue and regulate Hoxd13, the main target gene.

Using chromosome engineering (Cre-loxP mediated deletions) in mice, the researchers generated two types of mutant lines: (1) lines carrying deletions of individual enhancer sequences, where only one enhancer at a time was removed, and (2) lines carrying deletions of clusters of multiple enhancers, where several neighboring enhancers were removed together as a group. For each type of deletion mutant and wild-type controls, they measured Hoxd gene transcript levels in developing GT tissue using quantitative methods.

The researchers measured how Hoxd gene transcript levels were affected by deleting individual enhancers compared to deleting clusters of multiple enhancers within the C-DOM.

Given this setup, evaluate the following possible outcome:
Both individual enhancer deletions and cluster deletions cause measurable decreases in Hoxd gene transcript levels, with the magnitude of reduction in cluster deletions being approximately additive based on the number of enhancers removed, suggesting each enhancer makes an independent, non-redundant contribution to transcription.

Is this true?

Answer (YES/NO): NO